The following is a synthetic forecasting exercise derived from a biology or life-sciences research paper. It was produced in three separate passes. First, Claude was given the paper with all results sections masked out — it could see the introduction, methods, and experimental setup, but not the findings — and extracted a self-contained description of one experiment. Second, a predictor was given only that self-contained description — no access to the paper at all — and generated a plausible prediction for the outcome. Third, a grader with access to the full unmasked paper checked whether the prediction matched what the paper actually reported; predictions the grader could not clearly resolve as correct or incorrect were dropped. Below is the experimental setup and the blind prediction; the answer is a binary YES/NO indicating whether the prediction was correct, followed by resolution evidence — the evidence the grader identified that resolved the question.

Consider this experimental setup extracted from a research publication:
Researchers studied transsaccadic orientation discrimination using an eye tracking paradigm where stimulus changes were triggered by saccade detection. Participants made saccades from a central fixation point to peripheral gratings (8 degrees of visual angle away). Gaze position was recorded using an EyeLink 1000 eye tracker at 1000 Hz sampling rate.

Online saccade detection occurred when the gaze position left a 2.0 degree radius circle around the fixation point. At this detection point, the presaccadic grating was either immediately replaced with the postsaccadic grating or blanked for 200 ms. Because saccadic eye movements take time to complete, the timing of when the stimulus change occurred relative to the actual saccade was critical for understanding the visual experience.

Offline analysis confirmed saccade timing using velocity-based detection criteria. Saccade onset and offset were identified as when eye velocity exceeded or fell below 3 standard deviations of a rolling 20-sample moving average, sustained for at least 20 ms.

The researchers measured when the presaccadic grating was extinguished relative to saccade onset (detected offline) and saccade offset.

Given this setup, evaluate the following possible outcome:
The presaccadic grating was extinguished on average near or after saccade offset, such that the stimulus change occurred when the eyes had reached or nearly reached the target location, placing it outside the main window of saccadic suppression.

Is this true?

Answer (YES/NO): NO